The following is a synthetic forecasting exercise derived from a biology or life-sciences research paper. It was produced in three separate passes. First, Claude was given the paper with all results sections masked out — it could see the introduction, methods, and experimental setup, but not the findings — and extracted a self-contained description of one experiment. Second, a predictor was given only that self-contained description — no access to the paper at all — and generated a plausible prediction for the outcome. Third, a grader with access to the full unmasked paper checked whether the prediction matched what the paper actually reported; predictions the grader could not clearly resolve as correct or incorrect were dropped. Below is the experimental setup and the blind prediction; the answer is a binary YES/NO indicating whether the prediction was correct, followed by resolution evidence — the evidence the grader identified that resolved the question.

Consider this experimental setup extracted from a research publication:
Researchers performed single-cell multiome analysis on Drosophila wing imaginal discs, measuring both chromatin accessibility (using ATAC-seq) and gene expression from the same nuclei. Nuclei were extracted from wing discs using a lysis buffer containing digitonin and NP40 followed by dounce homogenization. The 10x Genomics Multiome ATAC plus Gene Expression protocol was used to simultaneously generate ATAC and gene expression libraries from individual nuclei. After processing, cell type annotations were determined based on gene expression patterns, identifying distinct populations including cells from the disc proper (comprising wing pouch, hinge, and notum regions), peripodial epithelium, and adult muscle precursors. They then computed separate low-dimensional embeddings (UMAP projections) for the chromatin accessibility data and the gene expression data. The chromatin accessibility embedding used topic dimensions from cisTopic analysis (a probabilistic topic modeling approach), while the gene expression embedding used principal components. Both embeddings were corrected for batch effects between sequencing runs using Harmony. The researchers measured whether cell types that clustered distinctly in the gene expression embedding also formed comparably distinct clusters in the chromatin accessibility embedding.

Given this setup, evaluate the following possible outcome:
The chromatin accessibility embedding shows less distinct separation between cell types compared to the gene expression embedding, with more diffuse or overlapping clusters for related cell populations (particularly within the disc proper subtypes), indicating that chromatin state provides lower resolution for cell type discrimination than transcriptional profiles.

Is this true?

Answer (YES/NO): NO